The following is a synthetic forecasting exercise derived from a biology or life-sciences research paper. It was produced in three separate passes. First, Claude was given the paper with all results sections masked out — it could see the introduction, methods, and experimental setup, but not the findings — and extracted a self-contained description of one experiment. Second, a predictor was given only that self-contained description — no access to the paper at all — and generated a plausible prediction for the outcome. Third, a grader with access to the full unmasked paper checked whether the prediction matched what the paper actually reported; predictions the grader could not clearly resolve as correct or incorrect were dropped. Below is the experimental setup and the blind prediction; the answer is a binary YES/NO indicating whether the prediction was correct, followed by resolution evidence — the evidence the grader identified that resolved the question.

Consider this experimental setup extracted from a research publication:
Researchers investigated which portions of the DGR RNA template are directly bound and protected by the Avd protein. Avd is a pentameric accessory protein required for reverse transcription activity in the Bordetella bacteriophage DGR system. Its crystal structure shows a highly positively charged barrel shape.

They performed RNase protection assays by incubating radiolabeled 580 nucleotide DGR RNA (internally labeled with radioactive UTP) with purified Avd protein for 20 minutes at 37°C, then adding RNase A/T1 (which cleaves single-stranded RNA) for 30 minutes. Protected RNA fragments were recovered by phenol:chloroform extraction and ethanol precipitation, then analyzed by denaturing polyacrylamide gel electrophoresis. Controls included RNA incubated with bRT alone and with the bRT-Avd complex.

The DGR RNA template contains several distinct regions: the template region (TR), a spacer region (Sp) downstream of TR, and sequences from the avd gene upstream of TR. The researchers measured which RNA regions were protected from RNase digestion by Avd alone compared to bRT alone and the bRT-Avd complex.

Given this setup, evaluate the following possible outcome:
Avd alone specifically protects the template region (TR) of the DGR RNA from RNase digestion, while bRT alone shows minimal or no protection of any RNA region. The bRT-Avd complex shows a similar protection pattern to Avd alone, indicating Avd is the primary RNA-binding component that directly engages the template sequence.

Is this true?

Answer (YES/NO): NO